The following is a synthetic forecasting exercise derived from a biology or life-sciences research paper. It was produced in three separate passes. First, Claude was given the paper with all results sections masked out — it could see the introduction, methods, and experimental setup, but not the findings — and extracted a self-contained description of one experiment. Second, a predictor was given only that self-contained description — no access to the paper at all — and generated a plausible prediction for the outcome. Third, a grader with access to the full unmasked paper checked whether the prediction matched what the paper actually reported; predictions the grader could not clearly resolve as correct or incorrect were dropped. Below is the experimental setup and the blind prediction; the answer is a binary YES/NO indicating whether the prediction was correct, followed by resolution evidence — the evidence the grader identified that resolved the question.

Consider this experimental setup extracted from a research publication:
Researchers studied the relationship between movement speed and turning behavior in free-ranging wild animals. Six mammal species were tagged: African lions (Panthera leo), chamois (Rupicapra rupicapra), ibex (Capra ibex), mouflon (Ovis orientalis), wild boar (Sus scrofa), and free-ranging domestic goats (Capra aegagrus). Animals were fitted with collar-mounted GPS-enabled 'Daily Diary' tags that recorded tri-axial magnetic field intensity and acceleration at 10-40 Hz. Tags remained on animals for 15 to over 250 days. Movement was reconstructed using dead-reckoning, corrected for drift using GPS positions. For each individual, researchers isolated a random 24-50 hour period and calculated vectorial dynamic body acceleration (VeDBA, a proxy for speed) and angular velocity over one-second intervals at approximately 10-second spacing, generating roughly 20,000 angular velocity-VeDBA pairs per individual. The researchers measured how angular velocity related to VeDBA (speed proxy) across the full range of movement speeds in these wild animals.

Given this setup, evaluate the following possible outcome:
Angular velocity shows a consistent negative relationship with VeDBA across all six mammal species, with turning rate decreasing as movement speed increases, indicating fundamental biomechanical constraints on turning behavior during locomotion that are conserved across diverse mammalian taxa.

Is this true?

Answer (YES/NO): YES